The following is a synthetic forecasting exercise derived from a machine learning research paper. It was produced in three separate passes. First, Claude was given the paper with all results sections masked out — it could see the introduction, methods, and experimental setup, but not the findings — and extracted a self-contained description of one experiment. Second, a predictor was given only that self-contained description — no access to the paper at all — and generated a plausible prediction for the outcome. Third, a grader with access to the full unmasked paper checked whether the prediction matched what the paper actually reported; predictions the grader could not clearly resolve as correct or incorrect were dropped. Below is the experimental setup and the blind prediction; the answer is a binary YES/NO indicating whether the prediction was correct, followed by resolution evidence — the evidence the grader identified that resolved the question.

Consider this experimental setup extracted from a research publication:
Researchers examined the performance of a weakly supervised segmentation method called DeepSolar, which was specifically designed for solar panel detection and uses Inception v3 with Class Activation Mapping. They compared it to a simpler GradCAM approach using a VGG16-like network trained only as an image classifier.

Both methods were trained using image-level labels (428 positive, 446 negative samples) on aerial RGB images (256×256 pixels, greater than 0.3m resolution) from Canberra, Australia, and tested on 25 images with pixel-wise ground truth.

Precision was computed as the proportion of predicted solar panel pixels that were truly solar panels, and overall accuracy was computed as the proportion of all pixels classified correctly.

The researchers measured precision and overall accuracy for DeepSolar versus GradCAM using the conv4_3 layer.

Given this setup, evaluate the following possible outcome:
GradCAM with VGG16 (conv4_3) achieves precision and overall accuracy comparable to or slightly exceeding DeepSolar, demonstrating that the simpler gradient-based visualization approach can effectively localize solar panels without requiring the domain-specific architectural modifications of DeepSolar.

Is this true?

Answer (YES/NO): NO